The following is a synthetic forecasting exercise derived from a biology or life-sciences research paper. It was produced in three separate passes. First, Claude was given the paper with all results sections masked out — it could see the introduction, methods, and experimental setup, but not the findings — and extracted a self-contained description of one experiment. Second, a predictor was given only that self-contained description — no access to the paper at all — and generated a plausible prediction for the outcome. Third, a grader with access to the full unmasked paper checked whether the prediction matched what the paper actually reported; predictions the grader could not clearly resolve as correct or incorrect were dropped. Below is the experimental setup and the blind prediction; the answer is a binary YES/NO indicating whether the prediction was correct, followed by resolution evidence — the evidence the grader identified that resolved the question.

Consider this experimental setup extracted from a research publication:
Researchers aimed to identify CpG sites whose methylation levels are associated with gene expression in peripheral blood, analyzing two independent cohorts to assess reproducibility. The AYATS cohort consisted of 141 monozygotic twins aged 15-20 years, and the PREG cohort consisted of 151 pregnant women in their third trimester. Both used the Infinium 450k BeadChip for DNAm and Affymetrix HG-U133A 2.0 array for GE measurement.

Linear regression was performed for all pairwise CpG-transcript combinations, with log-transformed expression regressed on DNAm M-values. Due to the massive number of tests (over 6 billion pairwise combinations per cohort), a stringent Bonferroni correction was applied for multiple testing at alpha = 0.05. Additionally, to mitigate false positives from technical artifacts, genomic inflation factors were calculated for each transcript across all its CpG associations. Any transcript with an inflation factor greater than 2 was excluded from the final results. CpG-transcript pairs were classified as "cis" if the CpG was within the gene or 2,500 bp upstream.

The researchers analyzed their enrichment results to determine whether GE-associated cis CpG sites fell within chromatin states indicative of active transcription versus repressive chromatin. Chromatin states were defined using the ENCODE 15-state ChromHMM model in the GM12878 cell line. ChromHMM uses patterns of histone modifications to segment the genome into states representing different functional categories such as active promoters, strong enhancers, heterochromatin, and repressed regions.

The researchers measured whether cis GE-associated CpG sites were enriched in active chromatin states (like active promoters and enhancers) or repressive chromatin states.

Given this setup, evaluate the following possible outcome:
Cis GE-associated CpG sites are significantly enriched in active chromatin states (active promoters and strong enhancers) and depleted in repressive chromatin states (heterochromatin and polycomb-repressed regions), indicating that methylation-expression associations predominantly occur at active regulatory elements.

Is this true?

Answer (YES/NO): NO